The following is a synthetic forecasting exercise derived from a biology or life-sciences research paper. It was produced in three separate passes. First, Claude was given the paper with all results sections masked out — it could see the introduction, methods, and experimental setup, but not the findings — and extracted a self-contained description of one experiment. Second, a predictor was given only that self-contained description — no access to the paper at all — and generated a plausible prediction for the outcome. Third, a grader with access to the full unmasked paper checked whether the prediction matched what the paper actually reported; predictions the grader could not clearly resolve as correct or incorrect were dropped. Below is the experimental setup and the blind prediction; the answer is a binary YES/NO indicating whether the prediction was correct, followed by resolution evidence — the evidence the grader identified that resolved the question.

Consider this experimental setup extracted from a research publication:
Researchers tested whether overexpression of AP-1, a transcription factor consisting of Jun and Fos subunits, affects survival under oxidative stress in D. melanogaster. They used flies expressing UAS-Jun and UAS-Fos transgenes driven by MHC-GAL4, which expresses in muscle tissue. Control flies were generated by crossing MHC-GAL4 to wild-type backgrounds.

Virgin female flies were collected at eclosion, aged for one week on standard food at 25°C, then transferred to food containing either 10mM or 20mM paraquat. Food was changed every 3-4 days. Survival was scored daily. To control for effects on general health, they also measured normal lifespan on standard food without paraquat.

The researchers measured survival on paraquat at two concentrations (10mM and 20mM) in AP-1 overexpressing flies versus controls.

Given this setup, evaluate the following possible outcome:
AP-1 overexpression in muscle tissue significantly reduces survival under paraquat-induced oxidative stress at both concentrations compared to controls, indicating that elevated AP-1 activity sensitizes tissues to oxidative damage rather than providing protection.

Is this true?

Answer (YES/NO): NO